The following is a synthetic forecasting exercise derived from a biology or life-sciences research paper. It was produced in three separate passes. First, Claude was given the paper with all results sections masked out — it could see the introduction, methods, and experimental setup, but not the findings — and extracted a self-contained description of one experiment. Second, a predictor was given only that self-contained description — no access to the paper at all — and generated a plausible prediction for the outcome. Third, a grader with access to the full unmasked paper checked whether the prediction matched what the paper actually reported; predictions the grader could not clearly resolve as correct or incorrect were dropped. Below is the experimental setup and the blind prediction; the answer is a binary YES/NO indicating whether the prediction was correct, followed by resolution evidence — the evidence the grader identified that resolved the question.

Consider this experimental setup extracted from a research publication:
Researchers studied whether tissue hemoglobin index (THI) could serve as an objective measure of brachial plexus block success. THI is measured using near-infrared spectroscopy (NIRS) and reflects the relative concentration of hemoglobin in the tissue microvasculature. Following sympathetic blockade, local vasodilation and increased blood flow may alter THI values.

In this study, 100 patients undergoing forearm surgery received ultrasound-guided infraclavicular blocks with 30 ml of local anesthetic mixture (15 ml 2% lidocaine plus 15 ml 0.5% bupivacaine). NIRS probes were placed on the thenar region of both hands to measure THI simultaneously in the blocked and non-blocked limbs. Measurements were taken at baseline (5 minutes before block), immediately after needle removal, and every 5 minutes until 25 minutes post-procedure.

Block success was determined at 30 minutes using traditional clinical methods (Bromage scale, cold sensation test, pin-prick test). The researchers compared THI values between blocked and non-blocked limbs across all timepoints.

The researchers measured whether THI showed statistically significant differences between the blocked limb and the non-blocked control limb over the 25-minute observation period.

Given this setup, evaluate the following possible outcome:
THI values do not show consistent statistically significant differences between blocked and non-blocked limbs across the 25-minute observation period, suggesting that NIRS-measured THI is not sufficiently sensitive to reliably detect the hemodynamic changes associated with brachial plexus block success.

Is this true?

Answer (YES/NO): NO